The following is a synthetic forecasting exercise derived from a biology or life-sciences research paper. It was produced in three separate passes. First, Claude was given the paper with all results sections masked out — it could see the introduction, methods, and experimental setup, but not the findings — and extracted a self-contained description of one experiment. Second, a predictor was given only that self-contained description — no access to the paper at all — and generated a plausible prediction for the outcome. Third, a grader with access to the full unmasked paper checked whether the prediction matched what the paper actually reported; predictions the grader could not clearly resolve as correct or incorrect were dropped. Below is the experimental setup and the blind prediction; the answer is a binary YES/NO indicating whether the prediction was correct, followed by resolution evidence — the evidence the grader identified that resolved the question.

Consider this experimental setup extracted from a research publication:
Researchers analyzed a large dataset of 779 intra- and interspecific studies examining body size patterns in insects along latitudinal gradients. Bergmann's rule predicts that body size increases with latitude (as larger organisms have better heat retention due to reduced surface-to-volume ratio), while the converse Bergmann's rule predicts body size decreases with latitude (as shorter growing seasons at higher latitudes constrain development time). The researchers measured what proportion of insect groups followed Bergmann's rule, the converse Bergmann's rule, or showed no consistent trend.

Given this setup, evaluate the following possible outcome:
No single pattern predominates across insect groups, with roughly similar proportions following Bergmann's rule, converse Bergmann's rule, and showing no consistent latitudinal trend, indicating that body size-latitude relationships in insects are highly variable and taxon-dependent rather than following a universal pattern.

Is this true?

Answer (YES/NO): YES